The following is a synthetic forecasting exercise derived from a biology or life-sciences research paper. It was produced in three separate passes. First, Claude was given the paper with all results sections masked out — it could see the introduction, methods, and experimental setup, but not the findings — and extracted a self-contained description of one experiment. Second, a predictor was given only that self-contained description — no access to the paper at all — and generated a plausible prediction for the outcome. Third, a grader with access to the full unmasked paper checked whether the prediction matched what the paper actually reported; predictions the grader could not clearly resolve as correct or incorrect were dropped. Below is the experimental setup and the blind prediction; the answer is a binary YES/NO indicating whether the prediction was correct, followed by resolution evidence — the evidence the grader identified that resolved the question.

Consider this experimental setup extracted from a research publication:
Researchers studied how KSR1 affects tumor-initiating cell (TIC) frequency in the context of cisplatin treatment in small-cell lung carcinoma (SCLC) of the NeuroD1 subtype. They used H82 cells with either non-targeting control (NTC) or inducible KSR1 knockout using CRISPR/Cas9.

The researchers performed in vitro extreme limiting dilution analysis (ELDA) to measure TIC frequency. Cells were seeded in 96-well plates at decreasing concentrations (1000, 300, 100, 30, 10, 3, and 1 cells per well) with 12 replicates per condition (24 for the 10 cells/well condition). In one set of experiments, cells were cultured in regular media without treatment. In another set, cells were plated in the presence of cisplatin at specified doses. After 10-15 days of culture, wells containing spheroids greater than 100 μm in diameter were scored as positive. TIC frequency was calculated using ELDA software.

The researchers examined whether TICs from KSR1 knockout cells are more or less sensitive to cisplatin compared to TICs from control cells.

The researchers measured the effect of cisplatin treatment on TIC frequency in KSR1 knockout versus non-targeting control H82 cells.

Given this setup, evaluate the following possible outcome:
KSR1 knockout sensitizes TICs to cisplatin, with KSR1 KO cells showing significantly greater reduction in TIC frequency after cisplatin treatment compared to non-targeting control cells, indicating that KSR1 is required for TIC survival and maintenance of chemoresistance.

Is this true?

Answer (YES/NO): YES